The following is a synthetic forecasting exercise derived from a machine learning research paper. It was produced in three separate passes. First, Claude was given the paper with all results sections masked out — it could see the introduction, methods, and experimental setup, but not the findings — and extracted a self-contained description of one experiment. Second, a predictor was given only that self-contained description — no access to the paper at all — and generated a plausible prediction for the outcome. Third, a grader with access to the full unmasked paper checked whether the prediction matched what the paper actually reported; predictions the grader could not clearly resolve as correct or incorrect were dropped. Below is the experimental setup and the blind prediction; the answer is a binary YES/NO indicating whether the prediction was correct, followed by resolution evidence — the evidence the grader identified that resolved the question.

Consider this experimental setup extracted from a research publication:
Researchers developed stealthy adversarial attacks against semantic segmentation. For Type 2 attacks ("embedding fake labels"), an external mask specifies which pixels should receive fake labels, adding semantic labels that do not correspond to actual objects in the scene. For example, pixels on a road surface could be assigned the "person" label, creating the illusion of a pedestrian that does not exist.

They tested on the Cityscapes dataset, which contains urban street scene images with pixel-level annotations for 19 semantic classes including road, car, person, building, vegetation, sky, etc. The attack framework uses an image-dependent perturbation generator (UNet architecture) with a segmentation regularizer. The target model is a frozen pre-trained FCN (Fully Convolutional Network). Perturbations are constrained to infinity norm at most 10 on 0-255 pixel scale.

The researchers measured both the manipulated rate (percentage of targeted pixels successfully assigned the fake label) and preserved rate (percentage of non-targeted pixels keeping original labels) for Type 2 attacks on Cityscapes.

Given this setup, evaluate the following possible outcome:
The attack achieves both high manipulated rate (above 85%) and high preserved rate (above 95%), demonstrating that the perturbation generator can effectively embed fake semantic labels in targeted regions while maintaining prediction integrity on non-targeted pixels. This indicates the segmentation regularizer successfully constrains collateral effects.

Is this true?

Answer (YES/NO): NO